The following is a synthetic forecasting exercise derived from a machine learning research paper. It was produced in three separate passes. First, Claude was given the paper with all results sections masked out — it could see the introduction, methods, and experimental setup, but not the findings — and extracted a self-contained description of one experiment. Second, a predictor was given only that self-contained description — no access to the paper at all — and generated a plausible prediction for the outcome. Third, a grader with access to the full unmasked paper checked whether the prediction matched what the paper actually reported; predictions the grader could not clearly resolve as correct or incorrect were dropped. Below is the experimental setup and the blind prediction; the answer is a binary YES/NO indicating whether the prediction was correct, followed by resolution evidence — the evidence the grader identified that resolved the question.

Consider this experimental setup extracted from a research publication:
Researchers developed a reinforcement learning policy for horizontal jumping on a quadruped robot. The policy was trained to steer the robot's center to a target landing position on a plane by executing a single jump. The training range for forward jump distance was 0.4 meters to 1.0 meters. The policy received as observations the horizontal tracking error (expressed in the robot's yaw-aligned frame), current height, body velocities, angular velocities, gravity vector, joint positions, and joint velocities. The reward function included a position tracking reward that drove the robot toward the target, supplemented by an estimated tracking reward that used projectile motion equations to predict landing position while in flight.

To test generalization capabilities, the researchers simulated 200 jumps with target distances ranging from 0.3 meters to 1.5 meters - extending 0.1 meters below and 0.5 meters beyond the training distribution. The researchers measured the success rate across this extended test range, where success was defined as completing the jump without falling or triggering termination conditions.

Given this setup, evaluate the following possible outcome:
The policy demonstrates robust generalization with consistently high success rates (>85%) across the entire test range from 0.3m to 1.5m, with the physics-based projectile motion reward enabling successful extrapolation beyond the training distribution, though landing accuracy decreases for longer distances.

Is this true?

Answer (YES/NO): YES